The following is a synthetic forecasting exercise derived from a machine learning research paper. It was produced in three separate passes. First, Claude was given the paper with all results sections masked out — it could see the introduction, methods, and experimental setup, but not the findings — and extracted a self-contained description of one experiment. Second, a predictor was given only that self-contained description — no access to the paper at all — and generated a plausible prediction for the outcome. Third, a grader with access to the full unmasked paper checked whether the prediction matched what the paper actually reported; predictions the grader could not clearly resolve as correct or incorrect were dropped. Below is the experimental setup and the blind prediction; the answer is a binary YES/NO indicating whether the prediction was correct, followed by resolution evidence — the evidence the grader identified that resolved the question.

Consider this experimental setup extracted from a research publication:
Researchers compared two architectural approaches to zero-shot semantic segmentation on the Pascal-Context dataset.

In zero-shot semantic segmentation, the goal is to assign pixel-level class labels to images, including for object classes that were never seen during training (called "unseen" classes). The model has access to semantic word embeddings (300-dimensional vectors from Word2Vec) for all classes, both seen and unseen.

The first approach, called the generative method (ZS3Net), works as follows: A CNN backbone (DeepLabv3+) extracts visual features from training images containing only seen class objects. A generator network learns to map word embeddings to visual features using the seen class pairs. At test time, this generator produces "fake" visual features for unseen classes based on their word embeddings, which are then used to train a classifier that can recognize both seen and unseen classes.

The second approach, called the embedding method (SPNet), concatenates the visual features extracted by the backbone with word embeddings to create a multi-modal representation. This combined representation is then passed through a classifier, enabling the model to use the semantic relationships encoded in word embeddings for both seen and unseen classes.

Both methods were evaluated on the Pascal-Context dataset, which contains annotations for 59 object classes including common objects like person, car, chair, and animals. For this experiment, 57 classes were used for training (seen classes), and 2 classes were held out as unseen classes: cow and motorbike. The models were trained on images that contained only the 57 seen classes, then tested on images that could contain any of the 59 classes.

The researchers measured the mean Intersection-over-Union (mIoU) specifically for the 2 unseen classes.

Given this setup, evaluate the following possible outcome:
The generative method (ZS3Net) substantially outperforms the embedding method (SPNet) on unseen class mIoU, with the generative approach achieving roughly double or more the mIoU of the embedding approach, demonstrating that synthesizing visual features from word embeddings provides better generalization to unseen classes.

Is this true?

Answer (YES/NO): NO